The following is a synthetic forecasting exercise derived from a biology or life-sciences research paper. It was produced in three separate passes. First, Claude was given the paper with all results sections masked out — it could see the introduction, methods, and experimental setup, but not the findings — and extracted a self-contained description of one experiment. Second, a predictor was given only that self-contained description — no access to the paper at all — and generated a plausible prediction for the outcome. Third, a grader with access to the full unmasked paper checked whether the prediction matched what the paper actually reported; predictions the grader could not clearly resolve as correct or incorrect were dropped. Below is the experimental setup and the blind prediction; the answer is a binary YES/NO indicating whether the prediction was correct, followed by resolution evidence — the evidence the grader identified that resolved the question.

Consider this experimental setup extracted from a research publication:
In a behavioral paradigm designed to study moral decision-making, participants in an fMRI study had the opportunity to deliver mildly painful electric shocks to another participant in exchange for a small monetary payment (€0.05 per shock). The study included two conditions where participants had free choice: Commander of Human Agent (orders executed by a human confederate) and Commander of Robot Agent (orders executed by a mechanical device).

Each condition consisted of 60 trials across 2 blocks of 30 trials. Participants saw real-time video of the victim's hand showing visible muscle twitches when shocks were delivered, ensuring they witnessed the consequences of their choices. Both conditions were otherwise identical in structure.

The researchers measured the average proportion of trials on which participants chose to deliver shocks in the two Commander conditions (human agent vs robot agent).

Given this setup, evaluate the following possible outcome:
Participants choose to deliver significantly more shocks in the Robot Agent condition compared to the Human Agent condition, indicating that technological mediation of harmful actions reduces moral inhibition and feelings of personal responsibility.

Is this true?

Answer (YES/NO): NO